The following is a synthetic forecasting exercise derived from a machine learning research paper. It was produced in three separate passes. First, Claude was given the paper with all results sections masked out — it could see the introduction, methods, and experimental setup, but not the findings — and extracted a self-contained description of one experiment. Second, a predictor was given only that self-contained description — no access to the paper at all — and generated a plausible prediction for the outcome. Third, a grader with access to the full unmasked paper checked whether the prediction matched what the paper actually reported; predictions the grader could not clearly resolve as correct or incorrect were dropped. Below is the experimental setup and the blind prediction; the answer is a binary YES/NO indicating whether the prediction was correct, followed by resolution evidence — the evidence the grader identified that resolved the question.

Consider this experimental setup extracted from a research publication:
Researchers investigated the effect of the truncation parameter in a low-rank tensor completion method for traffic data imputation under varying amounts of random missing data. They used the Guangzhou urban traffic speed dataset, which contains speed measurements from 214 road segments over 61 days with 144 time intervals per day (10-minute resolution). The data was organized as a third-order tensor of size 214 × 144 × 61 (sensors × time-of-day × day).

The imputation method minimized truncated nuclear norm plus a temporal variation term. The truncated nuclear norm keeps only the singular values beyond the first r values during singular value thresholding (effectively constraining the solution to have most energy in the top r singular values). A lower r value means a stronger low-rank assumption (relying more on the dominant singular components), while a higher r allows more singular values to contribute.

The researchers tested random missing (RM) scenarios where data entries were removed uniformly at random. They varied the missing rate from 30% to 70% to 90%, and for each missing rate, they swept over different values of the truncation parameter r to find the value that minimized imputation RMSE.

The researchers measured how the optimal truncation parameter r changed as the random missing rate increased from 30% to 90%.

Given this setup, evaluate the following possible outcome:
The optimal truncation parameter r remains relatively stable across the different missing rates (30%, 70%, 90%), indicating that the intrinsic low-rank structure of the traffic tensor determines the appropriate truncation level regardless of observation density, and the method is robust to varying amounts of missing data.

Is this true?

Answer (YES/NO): NO